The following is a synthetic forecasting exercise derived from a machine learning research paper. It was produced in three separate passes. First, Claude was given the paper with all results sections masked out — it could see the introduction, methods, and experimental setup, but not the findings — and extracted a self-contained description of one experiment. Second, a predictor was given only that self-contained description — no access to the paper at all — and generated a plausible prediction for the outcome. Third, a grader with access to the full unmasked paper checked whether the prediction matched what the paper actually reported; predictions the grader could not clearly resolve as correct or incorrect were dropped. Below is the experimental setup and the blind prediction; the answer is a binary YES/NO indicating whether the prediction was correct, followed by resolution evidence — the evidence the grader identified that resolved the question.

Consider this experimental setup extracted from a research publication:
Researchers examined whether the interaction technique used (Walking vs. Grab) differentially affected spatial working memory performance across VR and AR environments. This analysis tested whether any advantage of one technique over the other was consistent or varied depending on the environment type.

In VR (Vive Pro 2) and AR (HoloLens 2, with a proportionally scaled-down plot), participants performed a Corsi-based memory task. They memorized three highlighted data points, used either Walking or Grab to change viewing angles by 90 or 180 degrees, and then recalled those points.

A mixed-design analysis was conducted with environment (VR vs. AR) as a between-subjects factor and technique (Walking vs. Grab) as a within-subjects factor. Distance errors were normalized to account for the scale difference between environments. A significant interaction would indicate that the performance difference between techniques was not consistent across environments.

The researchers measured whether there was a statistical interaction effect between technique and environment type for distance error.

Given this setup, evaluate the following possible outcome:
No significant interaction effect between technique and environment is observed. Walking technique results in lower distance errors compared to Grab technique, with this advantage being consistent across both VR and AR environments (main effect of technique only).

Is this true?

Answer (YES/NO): YES